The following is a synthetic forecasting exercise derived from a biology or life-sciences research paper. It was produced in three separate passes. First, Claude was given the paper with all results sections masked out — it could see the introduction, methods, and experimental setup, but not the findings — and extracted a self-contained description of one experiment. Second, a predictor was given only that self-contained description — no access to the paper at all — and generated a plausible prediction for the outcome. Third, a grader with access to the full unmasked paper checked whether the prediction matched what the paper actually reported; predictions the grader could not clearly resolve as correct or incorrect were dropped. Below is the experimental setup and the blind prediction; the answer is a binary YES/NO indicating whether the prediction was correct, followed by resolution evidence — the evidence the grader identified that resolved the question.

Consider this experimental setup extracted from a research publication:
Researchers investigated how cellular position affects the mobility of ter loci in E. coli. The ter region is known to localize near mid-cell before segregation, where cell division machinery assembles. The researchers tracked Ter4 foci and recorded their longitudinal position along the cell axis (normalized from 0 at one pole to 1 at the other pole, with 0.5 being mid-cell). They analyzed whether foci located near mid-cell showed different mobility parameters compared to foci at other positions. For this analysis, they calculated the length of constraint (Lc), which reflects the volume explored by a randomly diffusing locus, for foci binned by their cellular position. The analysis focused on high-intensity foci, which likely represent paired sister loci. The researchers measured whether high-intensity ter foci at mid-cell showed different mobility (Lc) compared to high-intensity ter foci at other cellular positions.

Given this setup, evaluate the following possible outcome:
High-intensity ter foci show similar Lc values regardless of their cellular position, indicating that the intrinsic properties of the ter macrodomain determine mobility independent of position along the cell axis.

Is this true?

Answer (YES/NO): NO